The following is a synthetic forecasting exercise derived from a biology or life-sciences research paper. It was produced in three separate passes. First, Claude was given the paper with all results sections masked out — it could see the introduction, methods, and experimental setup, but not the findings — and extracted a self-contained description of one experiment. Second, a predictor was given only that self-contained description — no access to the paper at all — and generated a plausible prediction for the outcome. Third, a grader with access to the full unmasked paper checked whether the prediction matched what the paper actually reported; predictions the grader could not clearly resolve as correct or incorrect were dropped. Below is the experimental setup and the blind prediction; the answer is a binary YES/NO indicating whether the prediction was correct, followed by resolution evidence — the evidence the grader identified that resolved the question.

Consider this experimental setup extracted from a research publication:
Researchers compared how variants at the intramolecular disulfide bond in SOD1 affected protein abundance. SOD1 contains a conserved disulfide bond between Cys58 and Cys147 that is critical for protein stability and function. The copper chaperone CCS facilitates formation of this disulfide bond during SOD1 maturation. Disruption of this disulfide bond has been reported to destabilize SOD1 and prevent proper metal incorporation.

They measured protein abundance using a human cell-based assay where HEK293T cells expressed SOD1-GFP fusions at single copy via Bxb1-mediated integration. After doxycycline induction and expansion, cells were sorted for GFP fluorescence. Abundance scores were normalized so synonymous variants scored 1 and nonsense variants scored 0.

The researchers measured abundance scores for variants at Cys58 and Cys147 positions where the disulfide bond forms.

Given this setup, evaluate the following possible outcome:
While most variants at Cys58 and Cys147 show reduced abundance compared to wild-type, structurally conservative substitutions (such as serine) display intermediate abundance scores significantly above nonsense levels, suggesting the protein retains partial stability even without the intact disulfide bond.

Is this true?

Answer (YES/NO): NO